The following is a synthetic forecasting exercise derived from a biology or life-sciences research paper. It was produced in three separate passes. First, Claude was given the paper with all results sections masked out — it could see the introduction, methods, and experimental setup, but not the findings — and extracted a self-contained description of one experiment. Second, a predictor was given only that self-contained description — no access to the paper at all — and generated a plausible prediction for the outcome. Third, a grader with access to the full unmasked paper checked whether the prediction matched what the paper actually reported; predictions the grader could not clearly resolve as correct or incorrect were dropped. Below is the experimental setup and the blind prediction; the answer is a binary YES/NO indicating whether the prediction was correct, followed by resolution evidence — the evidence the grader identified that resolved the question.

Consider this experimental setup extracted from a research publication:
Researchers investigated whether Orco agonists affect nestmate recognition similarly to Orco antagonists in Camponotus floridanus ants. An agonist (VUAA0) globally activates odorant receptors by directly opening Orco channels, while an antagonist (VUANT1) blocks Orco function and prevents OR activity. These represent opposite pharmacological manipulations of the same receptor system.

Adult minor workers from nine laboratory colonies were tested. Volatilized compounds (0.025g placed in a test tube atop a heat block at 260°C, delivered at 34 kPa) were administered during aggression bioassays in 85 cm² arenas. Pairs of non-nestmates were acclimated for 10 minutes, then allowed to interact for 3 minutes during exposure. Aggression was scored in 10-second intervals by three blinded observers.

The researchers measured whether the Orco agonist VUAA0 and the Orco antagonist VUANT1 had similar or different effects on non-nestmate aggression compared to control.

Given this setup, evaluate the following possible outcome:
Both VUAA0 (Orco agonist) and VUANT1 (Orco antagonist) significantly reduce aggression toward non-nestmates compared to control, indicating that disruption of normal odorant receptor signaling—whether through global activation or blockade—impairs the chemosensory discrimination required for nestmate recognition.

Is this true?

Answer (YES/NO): YES